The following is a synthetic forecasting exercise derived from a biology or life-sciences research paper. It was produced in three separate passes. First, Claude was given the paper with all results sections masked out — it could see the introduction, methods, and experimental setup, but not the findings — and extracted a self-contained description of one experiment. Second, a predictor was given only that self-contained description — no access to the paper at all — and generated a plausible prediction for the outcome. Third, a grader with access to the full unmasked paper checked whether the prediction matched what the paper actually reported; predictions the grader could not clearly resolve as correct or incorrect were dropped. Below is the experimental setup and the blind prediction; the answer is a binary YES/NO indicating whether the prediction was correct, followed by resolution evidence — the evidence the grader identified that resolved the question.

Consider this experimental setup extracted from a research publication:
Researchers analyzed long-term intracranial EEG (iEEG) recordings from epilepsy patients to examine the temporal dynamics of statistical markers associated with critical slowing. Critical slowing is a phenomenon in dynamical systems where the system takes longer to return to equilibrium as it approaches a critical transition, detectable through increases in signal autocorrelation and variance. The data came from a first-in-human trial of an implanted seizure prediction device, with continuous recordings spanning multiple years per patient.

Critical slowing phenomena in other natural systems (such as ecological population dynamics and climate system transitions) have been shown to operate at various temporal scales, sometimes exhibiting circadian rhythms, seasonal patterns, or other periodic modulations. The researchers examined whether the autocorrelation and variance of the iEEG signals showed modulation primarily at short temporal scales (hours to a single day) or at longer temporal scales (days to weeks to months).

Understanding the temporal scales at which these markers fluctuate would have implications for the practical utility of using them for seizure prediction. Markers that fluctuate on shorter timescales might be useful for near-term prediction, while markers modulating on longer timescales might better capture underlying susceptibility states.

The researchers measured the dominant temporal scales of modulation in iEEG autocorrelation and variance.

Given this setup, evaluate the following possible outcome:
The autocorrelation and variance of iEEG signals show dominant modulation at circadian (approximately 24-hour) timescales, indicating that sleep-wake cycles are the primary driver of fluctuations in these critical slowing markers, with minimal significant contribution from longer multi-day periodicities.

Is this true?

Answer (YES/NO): NO